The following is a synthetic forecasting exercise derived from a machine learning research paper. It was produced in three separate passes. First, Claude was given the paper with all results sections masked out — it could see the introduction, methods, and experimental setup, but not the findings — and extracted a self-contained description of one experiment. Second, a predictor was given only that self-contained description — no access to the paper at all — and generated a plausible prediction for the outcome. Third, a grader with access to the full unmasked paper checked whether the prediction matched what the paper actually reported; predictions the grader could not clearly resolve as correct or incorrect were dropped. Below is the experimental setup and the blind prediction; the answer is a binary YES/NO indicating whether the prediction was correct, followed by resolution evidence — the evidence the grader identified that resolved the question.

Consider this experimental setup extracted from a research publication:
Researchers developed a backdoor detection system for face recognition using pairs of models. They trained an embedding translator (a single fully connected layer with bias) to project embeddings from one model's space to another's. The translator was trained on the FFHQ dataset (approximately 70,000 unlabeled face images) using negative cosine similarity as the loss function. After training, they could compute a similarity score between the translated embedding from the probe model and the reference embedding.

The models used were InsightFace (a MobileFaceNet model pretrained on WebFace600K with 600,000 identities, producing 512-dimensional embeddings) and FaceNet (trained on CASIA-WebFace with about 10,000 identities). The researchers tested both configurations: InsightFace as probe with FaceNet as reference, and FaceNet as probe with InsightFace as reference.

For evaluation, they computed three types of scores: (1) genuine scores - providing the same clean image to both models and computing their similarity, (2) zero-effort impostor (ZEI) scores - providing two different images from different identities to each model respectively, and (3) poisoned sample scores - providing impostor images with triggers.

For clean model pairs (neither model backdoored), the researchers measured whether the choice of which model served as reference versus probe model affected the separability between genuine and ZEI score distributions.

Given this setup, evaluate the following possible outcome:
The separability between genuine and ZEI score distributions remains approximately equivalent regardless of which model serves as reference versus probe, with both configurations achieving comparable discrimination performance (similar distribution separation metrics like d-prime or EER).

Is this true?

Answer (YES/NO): YES